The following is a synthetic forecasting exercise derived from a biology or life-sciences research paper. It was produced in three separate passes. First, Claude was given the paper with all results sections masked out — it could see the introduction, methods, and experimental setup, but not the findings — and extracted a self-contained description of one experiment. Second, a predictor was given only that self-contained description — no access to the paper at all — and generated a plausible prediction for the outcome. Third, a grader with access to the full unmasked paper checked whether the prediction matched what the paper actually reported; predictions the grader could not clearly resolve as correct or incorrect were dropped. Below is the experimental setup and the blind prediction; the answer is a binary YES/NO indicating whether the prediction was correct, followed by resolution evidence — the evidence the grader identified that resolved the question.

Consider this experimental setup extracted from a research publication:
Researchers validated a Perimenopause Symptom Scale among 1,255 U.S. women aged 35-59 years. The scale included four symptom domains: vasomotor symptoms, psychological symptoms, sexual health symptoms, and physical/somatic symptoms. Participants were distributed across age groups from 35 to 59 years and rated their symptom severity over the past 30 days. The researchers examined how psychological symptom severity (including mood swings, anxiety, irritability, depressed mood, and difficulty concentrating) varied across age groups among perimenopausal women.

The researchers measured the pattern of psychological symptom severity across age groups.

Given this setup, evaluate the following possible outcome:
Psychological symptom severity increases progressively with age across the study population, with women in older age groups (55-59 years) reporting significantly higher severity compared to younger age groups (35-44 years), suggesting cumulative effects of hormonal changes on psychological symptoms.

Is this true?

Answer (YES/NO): NO